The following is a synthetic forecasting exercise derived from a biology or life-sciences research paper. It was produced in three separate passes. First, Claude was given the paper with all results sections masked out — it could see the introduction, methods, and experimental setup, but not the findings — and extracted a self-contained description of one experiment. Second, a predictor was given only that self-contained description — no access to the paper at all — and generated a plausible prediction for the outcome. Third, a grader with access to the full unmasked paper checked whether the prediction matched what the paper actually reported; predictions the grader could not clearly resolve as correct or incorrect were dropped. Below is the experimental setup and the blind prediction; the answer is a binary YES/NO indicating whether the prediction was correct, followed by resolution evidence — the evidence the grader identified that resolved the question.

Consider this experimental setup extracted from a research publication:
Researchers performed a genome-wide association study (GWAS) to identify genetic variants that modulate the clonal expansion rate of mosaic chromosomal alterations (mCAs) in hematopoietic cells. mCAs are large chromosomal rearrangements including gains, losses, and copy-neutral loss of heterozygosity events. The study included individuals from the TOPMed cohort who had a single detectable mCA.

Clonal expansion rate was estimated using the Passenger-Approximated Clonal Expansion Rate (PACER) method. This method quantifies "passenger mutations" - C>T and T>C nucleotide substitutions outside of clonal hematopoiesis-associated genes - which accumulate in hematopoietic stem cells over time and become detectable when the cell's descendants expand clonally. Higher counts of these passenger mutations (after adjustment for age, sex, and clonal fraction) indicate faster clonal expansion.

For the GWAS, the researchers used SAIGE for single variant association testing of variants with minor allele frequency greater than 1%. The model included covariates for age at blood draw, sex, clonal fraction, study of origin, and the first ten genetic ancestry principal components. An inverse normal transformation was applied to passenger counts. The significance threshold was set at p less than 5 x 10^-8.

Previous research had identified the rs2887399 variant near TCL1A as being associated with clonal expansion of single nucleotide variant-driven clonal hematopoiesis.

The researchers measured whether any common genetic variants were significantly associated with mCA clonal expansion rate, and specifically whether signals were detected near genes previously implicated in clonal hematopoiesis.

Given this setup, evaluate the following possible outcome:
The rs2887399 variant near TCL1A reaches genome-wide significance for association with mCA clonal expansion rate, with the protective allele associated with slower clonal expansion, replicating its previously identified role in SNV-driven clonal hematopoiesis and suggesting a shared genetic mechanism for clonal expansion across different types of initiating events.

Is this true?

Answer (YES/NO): NO